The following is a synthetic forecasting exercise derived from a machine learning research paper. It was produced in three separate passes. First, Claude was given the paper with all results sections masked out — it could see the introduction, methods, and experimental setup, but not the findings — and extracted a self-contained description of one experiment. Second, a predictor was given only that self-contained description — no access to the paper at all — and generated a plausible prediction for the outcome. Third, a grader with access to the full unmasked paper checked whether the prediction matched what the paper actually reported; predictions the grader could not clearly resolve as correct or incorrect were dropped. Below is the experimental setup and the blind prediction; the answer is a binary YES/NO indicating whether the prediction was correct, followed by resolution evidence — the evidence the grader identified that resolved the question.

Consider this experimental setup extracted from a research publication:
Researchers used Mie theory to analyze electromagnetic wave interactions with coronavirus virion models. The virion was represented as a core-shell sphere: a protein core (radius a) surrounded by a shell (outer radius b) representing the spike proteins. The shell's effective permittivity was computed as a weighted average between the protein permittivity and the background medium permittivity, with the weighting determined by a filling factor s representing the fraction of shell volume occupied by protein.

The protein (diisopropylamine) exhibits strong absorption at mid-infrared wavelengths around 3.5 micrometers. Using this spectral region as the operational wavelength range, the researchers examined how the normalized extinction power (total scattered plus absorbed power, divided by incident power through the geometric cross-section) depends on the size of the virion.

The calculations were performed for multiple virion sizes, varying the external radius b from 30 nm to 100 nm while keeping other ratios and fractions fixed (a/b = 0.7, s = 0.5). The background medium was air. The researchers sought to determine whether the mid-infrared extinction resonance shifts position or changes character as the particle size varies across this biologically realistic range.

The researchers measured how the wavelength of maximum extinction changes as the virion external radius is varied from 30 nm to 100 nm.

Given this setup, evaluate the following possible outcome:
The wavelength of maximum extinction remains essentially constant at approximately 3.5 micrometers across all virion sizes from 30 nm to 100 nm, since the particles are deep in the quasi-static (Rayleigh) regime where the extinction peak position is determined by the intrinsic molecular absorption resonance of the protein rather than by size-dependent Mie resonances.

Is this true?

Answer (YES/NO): YES